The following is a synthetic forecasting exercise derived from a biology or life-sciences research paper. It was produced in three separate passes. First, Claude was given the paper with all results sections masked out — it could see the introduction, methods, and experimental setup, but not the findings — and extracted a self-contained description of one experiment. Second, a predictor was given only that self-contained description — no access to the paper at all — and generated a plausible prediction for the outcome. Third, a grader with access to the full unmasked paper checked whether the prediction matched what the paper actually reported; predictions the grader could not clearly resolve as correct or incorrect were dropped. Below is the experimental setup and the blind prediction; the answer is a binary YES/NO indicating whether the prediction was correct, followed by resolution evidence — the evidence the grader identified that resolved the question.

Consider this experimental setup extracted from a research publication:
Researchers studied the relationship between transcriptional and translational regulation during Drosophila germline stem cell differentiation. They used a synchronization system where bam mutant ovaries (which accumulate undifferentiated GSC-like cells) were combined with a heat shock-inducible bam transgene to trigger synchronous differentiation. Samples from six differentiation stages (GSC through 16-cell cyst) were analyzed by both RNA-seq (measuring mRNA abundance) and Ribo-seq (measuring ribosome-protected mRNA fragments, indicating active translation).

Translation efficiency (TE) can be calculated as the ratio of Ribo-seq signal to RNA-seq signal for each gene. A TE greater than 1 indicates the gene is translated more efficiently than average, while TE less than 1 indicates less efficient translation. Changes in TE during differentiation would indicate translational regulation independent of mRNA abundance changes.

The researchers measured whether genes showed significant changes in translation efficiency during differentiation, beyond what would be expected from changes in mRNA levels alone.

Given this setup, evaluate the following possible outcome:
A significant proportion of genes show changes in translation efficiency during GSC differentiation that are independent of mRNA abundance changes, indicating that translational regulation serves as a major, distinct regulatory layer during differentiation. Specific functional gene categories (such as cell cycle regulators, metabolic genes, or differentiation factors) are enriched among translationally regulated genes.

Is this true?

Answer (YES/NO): YES